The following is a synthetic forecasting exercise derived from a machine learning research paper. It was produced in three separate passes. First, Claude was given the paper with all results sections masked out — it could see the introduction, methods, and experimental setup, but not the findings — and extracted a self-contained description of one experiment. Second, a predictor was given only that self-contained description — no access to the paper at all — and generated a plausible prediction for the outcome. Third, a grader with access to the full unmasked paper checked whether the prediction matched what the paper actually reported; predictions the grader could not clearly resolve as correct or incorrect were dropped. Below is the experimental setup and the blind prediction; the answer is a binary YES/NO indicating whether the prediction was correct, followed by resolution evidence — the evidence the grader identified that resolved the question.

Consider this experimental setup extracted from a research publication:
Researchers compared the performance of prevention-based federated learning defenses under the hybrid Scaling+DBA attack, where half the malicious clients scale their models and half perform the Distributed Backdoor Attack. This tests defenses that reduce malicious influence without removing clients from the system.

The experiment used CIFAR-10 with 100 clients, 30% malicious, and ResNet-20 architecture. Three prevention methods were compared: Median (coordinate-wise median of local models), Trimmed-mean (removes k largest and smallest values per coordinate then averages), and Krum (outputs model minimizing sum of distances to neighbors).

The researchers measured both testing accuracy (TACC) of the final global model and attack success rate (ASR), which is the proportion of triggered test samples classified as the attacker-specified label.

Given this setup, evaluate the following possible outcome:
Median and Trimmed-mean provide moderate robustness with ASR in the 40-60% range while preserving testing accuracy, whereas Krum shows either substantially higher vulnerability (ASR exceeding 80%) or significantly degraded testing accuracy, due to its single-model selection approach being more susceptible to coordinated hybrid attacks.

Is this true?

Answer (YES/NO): NO